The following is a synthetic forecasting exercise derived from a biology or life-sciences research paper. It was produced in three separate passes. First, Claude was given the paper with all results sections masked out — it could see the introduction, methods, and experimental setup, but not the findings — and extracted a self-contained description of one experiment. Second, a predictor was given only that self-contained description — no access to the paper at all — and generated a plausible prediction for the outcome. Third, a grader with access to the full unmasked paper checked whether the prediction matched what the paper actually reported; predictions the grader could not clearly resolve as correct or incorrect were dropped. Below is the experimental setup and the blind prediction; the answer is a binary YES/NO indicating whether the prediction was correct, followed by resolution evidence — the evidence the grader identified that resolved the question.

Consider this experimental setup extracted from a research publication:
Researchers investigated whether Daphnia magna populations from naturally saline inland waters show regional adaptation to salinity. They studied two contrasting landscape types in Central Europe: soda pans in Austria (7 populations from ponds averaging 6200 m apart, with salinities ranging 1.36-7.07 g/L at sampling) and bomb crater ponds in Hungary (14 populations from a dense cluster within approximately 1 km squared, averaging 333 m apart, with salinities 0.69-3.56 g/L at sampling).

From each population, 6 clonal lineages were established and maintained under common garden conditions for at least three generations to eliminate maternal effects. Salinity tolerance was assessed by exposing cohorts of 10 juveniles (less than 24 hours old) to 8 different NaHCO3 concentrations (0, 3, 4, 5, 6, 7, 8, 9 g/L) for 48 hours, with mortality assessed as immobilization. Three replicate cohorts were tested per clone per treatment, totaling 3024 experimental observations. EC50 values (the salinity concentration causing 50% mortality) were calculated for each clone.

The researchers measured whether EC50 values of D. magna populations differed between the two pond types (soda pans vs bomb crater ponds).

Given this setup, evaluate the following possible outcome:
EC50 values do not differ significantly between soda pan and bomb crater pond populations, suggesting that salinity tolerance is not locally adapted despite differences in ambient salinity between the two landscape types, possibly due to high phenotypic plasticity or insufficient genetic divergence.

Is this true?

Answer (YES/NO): NO